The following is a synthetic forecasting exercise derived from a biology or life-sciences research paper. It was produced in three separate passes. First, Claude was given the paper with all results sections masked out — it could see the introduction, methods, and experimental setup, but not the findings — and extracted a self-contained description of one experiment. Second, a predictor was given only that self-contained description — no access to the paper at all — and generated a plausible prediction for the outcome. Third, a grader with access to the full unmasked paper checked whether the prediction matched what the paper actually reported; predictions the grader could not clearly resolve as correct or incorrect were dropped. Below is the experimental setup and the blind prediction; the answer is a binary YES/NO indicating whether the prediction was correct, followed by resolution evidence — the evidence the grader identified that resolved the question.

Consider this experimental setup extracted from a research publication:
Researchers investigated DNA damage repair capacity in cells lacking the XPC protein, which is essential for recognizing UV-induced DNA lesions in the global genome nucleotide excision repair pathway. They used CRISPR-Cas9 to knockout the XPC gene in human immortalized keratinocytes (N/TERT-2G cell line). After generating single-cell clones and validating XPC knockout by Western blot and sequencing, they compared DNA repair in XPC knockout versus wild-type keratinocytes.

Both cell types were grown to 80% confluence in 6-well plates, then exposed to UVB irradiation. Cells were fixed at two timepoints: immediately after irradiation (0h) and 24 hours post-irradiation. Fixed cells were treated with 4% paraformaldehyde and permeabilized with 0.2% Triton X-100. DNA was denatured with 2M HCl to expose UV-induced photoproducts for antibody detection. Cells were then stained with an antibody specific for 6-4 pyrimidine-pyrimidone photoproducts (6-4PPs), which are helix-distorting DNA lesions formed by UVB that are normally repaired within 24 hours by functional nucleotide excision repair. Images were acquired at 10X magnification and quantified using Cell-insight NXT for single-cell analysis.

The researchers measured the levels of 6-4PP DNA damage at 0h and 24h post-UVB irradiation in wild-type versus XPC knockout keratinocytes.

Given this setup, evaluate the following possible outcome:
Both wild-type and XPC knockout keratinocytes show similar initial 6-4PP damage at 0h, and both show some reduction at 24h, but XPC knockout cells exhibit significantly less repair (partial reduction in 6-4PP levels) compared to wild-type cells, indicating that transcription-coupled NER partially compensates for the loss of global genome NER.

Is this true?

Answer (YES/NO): NO